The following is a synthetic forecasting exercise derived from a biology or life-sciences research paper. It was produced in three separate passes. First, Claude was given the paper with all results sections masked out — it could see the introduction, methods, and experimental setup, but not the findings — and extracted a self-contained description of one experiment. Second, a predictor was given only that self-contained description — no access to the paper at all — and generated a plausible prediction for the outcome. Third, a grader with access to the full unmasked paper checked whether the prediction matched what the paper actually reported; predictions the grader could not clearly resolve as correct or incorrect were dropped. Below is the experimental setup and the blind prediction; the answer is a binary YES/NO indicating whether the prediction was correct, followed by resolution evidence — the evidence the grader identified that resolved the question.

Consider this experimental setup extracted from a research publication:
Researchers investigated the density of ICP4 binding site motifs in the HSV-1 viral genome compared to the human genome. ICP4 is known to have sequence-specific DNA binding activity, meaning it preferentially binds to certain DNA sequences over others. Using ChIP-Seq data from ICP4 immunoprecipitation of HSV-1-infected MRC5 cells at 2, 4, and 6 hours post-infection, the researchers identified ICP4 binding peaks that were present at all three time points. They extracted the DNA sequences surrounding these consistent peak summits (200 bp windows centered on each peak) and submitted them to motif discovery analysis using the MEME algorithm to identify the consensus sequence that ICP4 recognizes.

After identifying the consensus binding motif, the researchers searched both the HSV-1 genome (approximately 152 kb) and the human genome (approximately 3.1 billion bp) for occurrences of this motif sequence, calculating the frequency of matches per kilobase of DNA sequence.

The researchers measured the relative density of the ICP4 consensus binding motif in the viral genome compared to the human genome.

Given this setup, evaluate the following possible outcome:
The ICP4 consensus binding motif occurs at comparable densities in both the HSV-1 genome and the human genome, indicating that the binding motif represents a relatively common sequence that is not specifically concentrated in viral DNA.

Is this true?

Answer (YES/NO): NO